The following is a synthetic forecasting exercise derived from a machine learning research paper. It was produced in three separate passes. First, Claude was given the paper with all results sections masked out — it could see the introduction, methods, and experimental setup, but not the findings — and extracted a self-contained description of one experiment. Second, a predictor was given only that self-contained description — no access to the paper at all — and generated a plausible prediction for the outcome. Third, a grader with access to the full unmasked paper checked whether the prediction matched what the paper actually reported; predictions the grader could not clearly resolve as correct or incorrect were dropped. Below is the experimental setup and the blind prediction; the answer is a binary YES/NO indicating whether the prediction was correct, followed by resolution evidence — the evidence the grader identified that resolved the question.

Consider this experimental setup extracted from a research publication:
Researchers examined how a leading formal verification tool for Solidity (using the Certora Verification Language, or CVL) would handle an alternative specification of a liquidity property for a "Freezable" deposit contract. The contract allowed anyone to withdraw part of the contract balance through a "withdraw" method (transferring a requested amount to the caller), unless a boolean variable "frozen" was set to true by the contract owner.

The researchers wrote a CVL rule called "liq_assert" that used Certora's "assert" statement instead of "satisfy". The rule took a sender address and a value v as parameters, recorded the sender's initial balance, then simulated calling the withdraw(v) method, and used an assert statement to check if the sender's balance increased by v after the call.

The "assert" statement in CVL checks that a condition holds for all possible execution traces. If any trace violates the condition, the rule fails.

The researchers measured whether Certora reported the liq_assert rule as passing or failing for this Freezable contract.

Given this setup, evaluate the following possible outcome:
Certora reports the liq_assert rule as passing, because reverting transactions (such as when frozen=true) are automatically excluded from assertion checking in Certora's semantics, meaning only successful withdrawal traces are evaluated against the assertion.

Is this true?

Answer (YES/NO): NO